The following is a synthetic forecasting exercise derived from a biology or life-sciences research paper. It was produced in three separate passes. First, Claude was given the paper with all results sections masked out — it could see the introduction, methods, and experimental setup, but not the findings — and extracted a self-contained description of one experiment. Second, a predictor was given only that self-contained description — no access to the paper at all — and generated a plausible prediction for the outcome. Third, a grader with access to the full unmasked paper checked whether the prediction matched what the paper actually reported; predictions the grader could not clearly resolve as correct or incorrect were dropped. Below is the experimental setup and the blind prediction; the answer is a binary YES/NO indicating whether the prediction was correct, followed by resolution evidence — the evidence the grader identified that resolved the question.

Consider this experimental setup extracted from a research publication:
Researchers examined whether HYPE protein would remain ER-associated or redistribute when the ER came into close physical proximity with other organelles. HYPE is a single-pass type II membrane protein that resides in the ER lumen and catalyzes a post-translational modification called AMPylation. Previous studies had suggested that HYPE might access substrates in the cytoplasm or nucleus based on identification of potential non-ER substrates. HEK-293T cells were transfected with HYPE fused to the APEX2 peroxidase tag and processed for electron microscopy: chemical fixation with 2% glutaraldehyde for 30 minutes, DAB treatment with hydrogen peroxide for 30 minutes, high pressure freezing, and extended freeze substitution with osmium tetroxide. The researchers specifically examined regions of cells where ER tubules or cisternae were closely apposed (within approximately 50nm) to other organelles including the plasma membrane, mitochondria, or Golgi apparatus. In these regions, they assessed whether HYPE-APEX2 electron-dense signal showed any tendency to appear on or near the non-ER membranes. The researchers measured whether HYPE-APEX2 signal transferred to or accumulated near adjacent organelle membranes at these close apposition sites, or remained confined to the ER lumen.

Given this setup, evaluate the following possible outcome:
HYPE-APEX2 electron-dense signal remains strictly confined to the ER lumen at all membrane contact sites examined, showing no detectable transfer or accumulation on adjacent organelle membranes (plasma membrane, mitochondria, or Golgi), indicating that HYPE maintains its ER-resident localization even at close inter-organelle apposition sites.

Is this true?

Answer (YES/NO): YES